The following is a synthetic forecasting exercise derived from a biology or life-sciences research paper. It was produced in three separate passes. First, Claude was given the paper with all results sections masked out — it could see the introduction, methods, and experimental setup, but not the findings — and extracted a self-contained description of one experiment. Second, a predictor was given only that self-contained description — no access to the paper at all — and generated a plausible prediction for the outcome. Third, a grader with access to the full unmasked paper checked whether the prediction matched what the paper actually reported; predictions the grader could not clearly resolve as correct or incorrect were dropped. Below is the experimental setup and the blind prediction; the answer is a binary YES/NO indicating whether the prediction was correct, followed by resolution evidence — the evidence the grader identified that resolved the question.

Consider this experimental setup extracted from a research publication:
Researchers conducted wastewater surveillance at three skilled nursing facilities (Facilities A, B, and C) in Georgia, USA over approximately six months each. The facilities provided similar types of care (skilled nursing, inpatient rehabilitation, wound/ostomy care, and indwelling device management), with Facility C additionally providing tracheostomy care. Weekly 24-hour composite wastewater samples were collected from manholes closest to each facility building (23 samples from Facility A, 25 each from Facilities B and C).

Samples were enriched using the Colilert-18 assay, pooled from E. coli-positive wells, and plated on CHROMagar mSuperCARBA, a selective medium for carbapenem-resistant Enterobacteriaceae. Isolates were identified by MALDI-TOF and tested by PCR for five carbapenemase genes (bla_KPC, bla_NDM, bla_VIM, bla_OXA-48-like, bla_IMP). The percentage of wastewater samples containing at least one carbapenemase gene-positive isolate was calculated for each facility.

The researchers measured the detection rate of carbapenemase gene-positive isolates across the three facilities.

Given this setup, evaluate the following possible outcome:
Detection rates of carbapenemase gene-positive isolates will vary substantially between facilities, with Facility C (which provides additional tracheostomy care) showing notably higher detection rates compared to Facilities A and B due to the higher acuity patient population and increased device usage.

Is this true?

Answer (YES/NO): NO